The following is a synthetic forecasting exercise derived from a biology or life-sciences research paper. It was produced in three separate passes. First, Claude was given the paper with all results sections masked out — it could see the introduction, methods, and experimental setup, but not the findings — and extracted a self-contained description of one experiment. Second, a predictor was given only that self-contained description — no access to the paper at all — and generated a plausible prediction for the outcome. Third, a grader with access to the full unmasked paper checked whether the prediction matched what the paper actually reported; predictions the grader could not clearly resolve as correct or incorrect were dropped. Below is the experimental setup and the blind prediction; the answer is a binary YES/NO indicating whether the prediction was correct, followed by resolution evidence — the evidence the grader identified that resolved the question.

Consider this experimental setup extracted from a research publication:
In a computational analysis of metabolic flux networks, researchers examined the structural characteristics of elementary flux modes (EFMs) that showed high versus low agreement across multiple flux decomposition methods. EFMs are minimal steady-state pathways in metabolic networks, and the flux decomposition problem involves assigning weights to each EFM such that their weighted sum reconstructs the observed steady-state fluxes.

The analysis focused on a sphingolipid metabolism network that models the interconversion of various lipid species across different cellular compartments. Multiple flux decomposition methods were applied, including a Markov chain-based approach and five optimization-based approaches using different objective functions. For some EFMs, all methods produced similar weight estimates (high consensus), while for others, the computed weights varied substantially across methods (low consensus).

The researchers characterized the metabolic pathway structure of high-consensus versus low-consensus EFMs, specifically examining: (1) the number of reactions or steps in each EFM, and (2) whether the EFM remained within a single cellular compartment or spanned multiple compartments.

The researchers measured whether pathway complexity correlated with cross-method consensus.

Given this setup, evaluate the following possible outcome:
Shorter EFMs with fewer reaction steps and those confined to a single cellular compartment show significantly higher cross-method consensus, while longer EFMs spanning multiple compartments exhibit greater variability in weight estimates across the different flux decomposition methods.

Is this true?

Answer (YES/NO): YES